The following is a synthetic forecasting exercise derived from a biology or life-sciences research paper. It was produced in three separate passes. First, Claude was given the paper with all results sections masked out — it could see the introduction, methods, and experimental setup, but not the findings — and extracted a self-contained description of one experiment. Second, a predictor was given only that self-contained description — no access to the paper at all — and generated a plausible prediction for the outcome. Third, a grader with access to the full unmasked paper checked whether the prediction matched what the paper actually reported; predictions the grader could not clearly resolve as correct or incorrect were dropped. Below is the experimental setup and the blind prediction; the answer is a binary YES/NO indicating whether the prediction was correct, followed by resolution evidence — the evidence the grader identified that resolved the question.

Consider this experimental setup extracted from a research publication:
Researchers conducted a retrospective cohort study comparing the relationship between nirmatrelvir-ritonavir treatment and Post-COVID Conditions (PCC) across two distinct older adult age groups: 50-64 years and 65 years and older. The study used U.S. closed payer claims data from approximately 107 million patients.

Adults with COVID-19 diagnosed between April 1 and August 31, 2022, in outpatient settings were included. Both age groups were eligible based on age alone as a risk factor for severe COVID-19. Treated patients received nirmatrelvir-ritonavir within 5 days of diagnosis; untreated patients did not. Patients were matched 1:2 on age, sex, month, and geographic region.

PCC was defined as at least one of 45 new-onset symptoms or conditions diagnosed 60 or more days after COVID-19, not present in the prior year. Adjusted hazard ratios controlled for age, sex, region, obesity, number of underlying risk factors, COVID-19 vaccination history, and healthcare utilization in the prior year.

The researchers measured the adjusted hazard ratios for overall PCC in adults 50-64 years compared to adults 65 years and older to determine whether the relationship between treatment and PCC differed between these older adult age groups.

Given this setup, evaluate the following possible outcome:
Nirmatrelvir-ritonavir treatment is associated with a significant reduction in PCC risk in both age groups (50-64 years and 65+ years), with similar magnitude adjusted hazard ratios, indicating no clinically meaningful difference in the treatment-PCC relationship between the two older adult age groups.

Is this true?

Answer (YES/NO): NO